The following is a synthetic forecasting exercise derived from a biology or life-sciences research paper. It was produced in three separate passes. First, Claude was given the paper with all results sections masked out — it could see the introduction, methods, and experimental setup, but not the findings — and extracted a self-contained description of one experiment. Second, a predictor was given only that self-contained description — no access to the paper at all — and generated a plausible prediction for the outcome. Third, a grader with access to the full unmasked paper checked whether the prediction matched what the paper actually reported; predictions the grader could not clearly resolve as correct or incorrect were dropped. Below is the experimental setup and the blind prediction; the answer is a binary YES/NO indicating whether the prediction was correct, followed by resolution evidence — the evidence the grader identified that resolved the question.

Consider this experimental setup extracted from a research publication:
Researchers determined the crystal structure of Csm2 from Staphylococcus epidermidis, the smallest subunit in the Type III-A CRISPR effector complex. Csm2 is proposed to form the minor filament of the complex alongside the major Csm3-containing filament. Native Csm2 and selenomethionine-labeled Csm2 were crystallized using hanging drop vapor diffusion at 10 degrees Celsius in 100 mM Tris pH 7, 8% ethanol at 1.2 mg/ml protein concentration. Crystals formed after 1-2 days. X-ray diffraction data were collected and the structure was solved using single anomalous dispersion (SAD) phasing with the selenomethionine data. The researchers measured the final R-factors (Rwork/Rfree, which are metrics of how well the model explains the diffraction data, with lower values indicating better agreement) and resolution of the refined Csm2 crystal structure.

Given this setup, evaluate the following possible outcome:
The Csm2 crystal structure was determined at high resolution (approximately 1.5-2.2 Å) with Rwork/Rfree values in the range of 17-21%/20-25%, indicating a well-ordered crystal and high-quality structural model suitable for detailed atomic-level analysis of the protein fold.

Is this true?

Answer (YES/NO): NO